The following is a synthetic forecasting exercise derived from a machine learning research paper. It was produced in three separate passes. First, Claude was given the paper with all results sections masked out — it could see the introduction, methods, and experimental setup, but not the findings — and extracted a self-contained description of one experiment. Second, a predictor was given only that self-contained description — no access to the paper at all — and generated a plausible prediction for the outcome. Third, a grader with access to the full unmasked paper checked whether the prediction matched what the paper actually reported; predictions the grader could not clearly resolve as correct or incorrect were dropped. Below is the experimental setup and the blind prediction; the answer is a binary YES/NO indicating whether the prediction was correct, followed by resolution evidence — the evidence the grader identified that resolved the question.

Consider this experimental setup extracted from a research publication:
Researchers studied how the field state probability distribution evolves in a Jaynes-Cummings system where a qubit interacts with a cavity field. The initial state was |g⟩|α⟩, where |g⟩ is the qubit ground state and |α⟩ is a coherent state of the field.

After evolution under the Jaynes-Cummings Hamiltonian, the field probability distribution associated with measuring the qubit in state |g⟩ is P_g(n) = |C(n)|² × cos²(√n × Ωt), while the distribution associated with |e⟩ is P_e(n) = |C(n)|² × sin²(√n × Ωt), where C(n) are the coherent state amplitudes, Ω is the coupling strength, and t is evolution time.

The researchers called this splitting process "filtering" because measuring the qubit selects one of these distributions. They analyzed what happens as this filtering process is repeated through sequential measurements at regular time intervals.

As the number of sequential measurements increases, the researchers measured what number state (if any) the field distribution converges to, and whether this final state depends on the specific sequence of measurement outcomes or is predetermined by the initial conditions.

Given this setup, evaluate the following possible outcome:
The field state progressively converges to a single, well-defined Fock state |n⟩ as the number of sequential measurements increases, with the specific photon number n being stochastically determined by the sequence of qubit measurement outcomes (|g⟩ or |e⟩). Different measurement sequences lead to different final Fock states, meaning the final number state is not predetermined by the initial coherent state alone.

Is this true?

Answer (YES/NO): YES